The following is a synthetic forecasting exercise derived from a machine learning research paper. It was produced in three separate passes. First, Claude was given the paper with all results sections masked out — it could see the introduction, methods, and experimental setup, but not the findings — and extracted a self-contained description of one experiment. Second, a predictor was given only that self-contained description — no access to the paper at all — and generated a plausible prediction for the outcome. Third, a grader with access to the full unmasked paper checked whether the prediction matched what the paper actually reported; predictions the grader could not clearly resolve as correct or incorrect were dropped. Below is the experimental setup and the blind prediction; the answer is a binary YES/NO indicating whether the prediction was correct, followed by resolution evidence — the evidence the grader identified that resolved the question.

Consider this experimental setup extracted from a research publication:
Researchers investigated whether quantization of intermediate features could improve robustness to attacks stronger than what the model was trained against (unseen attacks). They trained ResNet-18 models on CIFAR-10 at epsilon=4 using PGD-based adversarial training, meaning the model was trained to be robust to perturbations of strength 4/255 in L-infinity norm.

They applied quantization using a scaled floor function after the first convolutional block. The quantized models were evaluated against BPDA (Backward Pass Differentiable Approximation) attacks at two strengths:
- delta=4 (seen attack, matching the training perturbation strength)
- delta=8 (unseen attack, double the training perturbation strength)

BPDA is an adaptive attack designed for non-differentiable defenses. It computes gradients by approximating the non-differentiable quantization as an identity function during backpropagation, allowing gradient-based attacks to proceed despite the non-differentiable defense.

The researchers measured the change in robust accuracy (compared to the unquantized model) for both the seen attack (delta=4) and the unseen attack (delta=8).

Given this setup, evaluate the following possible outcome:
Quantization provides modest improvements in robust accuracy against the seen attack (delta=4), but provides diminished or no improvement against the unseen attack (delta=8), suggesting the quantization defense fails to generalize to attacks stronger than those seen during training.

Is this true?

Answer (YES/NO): NO